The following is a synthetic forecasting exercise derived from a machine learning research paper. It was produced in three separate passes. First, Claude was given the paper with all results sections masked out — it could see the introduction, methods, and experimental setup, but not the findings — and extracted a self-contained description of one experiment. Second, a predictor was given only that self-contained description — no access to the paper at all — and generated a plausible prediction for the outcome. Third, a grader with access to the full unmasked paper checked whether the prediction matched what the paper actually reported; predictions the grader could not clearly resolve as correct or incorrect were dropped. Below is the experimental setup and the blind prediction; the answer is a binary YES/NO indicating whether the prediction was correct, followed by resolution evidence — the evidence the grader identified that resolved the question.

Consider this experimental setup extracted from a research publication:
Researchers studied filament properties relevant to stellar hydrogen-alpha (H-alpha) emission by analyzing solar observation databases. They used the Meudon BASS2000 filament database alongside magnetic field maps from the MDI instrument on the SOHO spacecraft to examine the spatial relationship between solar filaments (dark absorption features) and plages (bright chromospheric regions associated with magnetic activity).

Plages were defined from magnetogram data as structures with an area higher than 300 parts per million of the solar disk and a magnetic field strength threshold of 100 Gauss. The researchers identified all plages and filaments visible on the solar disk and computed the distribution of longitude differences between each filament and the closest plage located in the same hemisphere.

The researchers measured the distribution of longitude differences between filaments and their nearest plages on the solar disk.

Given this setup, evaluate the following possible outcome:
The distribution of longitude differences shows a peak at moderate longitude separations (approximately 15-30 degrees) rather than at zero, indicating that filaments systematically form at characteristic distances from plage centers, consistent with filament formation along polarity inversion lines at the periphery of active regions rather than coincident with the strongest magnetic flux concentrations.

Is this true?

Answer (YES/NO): NO